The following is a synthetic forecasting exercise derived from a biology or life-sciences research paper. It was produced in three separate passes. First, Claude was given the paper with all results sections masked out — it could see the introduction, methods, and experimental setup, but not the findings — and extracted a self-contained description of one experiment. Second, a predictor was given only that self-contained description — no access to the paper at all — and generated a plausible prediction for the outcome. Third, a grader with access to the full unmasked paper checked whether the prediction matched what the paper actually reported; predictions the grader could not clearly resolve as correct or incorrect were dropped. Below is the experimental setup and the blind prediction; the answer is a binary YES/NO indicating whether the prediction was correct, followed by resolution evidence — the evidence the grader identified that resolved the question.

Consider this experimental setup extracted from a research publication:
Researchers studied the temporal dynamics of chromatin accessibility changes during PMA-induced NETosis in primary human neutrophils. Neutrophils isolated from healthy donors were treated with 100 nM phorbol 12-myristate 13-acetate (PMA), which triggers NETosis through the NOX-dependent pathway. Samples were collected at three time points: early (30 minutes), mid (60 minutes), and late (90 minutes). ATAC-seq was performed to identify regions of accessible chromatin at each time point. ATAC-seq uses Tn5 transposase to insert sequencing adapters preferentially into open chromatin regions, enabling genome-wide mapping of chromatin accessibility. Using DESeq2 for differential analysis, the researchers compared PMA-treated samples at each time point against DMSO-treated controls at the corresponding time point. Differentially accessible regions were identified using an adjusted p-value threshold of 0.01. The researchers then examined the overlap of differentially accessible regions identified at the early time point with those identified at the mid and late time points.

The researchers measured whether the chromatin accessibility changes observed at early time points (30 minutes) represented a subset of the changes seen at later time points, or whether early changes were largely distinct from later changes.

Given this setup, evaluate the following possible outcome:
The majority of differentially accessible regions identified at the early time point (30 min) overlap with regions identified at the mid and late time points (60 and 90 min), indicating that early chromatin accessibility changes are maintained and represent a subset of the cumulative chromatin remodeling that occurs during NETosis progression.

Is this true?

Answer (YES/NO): NO